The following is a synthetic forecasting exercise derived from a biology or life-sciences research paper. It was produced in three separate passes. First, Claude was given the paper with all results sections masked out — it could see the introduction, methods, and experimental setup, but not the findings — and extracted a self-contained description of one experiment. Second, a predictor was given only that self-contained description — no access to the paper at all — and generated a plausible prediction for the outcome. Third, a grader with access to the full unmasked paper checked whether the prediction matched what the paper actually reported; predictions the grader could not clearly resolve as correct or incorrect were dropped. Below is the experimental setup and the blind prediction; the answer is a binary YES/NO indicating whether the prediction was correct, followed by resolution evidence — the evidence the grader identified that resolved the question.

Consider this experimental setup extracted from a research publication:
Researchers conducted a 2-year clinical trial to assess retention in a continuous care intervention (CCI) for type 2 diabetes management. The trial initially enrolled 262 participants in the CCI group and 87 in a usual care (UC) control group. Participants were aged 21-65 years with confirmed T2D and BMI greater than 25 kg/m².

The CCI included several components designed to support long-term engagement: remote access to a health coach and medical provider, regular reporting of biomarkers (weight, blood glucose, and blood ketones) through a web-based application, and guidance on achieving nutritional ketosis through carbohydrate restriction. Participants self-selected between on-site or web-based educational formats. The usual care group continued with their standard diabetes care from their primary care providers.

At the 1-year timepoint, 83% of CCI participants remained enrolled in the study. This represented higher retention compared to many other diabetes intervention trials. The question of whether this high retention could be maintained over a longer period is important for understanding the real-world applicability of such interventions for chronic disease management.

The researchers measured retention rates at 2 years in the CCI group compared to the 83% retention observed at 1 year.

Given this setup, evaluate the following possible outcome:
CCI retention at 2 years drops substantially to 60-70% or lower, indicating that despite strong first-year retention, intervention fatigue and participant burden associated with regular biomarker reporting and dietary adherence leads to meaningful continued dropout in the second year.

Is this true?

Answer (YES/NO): NO